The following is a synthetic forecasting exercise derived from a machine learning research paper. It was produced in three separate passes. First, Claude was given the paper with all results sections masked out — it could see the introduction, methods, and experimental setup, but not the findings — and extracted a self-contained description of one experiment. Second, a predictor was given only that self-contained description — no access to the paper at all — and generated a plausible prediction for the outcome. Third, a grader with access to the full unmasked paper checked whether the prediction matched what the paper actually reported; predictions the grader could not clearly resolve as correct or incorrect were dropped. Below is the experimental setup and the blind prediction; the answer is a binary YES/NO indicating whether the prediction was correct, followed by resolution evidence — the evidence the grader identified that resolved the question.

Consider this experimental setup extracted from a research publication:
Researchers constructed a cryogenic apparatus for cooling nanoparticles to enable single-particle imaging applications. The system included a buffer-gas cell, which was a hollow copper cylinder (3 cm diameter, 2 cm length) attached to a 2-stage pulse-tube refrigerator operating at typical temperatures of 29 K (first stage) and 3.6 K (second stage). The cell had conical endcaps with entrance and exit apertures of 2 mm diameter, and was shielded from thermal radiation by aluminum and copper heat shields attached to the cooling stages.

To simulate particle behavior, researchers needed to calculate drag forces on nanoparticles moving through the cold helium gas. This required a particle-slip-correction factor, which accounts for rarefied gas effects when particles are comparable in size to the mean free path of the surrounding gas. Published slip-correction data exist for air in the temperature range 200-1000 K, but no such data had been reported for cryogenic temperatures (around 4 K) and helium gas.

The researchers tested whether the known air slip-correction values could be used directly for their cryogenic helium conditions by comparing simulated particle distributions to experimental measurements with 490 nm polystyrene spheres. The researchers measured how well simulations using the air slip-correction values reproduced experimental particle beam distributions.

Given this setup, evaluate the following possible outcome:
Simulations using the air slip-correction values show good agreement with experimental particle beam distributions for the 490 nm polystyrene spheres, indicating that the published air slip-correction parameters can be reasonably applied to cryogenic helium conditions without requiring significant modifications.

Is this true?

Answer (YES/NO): NO